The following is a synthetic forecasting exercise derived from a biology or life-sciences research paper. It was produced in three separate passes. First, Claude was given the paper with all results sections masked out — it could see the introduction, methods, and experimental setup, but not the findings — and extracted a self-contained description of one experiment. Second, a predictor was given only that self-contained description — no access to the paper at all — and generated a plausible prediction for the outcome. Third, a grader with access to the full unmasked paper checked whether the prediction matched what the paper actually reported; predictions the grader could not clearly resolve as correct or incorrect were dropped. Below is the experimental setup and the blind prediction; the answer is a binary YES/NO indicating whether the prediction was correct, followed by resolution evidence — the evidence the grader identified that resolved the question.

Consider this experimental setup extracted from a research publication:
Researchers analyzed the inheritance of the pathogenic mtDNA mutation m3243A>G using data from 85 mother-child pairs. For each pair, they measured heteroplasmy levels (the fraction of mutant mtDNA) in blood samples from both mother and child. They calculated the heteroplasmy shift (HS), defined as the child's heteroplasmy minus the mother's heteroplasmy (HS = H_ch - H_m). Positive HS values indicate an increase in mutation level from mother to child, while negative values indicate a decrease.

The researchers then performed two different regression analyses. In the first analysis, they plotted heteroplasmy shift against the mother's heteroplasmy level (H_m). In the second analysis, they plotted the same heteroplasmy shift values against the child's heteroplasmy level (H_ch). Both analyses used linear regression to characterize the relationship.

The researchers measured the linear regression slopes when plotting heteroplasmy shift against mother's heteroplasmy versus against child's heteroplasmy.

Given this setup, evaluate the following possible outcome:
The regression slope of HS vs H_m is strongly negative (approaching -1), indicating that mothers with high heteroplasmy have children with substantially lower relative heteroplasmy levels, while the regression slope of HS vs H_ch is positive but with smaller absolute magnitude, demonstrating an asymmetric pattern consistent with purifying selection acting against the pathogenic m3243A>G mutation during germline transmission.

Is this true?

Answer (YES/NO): NO